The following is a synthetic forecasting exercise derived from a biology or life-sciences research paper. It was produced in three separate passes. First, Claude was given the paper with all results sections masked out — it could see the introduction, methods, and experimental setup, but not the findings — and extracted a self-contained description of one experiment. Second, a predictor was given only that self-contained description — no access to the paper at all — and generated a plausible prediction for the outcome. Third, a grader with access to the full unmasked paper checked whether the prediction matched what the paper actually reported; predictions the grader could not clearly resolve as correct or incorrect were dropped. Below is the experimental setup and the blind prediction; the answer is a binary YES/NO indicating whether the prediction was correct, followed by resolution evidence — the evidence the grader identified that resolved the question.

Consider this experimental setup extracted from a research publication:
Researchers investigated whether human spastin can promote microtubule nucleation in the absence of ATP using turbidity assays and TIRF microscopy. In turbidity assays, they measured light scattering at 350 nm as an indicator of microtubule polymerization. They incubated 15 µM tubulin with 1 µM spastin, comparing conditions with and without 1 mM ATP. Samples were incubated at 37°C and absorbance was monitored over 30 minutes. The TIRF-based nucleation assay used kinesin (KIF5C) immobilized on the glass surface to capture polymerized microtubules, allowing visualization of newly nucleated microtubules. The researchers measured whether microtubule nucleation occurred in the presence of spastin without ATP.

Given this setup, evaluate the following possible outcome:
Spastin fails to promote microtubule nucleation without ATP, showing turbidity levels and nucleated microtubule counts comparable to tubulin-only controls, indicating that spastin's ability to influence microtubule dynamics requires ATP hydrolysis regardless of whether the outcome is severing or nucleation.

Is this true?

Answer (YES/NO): NO